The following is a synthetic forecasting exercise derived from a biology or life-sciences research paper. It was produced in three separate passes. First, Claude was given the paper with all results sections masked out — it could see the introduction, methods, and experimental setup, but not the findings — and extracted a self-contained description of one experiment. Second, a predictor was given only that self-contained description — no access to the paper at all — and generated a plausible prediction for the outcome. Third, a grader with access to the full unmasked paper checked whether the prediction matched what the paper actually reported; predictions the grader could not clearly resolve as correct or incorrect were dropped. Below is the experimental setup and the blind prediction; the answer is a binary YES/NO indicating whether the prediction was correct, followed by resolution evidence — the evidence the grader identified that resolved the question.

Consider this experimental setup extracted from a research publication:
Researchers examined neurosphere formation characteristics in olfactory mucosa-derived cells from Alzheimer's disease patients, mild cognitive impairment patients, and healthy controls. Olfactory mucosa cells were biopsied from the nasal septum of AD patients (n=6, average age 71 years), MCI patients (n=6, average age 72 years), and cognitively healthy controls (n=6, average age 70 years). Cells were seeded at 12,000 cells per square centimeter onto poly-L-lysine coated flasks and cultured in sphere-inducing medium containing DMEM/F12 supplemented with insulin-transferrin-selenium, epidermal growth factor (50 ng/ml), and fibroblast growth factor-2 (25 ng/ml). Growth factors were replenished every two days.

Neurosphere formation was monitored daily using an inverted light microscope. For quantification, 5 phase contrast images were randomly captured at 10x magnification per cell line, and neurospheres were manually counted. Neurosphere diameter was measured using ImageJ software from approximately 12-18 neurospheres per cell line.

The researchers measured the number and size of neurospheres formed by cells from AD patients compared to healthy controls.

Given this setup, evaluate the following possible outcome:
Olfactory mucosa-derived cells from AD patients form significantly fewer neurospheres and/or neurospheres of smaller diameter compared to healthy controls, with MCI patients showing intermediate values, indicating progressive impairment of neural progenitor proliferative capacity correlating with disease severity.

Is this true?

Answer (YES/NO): NO